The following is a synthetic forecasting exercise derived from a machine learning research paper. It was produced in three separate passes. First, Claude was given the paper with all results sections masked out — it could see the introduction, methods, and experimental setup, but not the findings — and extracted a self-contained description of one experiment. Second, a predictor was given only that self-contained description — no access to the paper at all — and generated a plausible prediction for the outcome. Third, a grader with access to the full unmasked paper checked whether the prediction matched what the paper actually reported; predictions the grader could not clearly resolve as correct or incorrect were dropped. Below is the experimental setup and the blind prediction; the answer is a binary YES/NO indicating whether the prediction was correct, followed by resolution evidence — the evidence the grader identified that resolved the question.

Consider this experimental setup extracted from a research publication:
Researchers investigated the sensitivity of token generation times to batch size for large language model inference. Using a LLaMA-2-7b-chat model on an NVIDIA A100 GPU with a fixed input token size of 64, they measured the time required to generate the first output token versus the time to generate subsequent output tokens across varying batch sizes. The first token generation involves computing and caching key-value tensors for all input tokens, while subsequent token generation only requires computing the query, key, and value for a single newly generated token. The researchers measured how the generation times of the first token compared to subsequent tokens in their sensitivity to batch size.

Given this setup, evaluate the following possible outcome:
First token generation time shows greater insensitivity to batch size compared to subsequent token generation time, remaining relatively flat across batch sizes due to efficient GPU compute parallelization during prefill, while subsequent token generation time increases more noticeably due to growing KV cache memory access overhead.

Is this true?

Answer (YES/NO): NO